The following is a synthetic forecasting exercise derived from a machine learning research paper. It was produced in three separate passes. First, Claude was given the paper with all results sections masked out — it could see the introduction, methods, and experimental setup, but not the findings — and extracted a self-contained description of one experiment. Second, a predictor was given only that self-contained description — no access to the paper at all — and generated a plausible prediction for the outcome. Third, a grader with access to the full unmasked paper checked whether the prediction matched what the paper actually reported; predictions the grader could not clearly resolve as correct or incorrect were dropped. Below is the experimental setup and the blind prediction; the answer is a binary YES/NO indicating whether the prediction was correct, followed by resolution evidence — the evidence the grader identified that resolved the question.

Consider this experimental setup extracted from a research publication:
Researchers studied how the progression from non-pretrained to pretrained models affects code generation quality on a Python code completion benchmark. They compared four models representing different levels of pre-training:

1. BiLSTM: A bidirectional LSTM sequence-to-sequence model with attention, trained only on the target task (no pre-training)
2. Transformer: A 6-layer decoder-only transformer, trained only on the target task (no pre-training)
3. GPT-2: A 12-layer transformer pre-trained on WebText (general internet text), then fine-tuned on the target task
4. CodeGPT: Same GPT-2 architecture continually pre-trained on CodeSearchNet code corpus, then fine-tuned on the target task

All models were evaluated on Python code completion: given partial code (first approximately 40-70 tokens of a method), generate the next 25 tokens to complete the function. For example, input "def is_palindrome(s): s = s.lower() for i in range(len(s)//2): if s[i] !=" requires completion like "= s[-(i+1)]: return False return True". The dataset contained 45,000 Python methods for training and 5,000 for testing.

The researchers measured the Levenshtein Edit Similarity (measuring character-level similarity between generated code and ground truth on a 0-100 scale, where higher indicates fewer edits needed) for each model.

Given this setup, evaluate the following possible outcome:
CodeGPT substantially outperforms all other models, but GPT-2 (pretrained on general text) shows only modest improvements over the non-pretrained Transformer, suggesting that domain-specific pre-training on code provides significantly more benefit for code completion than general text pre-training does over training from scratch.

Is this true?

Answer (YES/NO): NO